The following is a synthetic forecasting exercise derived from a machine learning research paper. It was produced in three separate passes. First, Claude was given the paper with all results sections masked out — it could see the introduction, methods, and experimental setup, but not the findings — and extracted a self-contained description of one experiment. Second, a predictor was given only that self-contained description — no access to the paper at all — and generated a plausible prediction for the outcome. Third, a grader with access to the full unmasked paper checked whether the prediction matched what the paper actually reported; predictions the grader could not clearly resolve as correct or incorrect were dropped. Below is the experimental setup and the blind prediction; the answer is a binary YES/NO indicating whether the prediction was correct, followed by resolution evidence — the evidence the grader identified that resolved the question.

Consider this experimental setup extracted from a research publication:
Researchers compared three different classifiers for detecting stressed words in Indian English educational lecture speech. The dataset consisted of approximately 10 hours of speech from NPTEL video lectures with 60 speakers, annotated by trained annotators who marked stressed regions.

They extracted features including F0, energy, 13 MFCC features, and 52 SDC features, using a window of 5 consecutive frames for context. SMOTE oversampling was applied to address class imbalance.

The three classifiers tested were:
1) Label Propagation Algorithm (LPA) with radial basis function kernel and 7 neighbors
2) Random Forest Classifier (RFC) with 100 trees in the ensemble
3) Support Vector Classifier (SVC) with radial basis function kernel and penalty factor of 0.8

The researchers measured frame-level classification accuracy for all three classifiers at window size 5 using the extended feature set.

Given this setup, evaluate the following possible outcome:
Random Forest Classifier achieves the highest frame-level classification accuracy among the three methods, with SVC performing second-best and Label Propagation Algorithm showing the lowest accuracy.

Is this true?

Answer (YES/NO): YES